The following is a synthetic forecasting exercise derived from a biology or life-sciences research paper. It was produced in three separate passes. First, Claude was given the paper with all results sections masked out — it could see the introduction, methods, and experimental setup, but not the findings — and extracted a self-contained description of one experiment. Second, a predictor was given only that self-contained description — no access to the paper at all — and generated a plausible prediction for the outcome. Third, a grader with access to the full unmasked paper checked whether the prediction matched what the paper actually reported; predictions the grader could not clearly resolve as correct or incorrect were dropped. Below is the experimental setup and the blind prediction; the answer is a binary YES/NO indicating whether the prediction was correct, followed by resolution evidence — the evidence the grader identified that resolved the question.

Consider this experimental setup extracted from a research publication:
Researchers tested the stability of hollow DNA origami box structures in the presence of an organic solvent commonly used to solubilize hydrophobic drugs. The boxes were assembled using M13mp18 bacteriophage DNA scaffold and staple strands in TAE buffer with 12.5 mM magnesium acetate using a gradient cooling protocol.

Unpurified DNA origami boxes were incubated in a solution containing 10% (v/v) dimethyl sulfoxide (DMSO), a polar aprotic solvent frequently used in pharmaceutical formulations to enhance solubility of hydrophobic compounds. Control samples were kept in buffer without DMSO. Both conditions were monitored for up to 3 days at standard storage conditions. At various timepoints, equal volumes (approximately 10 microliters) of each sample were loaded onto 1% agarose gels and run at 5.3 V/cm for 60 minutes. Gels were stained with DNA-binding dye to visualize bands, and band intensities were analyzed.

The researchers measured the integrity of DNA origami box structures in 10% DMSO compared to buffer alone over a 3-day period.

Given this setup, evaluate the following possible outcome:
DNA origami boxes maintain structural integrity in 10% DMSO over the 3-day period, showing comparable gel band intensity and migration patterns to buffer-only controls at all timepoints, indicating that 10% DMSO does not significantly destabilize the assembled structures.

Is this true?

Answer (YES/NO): YES